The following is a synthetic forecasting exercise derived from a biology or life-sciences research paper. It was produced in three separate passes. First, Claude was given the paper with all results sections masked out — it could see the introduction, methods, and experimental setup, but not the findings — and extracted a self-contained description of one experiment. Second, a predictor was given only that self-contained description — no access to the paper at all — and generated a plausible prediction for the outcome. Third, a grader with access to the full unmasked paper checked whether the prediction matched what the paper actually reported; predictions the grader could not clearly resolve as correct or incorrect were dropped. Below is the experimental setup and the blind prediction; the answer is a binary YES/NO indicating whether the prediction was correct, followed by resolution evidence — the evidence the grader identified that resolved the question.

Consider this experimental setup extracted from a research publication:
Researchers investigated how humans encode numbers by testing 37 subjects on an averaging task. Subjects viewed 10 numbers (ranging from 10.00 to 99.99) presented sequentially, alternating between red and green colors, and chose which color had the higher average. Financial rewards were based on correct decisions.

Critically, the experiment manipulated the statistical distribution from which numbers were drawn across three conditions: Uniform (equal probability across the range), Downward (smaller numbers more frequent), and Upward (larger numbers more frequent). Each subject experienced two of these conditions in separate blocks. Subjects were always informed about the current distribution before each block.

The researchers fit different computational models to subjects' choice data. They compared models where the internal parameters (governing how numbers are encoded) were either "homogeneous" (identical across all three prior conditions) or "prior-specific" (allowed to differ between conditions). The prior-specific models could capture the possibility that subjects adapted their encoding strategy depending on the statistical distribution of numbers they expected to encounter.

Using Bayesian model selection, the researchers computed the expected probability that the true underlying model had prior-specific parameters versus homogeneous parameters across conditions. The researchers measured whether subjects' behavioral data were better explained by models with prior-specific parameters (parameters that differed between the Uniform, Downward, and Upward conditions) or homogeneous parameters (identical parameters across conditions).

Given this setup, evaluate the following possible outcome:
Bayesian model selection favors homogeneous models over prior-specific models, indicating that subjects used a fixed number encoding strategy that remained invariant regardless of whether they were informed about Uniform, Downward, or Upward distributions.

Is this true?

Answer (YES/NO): NO